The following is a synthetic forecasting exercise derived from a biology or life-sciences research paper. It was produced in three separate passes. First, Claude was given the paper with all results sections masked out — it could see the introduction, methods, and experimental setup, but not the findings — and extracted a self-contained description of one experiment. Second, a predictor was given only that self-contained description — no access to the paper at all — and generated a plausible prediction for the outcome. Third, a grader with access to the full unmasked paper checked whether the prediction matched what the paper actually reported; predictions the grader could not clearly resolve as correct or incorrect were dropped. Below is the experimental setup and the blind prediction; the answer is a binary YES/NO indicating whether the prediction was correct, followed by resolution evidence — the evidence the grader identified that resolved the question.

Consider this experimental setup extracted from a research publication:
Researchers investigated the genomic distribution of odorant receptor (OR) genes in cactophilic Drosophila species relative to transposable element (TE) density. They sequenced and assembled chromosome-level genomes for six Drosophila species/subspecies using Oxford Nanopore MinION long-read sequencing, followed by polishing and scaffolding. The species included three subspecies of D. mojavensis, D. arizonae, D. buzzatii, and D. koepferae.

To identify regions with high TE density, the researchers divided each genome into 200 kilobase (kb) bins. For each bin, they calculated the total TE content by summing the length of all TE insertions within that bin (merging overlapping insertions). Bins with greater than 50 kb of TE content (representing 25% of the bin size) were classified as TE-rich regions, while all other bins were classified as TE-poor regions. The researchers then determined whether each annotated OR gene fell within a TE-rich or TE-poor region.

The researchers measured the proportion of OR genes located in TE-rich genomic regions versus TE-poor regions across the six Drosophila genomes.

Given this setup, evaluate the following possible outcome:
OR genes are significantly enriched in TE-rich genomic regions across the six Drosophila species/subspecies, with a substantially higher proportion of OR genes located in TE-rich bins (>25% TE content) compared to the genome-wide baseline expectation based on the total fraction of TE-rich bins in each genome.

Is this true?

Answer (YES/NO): NO